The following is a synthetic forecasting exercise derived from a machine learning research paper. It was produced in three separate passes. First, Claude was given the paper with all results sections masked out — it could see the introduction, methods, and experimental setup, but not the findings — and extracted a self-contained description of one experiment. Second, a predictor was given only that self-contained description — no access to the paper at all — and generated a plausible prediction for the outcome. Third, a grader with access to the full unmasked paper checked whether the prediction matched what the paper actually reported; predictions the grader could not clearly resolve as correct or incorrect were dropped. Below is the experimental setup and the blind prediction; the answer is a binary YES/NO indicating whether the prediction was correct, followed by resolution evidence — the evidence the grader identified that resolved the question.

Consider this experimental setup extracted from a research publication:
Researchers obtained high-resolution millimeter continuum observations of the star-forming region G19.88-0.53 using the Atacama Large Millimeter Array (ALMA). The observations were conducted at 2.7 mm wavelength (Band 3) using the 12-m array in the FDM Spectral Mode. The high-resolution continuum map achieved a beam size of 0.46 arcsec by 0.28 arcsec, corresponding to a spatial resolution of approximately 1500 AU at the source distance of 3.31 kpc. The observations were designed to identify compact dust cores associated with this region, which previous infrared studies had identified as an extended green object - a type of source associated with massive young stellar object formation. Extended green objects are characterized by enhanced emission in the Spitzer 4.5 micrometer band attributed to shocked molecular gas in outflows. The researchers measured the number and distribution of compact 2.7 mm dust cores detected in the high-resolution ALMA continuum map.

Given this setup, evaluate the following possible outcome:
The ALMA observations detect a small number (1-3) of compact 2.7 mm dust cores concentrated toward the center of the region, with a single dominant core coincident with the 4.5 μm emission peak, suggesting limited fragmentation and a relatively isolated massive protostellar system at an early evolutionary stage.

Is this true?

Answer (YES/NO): NO